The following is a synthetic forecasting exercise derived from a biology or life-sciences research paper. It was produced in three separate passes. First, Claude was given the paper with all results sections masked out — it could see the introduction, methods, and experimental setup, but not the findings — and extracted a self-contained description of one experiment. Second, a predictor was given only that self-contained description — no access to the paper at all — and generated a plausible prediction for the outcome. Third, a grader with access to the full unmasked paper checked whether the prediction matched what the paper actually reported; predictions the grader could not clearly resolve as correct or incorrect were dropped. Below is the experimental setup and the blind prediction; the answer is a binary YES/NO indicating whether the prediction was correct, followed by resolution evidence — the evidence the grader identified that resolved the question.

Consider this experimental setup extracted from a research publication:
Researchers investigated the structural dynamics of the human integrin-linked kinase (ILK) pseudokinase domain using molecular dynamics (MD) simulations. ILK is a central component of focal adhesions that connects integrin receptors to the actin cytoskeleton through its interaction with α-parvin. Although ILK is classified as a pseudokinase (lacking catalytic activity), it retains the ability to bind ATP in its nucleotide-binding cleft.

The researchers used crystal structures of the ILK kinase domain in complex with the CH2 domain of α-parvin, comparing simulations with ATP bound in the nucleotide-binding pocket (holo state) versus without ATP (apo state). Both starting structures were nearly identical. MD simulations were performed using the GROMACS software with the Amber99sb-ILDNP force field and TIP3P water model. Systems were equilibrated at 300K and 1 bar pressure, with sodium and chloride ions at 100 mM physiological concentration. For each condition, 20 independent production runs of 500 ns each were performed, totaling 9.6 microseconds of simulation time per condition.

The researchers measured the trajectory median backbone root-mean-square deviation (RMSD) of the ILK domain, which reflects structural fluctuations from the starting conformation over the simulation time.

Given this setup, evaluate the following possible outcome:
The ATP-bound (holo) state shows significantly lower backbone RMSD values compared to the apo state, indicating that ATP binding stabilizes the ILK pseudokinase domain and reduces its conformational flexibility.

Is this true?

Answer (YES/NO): YES